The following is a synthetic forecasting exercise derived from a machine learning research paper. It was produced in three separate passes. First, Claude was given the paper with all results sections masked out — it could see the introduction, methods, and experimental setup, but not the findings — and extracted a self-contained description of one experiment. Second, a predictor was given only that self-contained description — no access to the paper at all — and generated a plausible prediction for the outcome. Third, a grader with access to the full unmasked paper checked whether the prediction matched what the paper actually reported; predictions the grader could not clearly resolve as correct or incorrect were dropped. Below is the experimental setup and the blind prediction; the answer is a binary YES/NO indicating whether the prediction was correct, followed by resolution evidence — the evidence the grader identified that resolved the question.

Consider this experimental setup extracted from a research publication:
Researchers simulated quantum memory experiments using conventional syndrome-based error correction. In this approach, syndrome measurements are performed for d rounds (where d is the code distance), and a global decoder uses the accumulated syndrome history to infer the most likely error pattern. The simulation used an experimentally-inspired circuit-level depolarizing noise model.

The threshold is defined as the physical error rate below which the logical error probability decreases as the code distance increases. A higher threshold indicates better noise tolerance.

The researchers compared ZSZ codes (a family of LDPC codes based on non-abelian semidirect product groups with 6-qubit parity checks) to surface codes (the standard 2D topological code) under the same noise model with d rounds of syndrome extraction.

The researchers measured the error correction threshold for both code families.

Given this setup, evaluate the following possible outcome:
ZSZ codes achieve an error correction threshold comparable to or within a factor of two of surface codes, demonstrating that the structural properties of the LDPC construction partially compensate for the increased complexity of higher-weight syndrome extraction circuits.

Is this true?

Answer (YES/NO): YES